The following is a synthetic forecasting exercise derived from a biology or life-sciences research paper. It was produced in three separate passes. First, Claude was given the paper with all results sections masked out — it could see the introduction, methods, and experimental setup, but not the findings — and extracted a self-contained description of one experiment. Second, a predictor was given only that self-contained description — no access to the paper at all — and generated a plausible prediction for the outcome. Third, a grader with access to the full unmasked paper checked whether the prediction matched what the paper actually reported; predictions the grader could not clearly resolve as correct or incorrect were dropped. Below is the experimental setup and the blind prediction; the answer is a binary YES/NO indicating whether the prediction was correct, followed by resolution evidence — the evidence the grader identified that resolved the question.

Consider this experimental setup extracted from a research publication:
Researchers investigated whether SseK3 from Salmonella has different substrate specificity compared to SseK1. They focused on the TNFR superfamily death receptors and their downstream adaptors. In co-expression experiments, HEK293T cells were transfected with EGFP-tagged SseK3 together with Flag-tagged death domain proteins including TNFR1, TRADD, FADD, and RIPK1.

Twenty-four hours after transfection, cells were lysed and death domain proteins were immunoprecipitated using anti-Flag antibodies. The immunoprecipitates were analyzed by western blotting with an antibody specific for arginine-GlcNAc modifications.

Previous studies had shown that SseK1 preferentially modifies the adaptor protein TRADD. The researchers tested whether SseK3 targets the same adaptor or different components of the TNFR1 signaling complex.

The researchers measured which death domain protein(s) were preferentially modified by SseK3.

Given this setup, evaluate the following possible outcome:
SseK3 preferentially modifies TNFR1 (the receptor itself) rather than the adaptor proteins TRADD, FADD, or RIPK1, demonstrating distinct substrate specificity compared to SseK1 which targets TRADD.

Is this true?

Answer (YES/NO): YES